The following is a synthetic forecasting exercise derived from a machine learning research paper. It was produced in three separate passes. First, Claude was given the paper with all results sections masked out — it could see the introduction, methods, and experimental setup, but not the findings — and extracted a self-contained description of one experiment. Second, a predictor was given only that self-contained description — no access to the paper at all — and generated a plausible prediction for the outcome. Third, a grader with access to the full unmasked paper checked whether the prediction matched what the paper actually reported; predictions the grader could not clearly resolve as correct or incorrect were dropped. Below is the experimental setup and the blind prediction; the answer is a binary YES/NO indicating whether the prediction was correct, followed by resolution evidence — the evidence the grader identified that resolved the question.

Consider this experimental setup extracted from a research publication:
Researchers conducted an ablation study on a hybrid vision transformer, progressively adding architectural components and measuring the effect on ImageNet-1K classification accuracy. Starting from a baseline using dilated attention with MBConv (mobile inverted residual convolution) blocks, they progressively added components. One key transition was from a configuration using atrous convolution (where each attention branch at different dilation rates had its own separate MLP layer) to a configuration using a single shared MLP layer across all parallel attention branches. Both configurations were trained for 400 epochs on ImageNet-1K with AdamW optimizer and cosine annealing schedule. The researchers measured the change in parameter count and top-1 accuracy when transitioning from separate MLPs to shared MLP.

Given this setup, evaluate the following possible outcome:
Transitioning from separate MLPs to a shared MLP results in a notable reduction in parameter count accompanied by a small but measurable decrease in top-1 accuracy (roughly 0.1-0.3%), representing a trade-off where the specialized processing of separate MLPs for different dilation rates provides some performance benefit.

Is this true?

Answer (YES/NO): NO